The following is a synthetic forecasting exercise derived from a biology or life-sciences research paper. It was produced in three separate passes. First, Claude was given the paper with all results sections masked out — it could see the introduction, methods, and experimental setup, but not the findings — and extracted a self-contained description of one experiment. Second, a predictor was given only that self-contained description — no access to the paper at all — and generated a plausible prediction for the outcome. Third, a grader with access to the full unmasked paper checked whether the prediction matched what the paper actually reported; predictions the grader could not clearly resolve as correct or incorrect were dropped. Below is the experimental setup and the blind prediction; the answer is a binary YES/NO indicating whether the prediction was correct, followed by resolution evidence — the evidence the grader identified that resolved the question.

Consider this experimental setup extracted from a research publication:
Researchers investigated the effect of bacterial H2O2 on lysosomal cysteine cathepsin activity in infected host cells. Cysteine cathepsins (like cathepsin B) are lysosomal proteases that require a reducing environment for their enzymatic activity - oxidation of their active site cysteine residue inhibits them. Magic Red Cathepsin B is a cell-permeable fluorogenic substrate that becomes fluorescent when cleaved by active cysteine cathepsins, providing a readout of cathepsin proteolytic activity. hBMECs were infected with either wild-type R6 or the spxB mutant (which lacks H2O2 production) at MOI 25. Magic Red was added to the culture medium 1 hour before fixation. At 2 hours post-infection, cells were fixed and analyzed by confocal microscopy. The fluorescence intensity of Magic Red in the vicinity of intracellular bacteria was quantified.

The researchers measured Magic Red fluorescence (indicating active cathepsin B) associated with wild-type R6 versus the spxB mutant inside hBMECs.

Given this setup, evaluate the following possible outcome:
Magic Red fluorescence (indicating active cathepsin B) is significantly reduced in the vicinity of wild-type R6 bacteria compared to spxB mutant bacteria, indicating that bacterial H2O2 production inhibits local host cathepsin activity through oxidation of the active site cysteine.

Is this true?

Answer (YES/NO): YES